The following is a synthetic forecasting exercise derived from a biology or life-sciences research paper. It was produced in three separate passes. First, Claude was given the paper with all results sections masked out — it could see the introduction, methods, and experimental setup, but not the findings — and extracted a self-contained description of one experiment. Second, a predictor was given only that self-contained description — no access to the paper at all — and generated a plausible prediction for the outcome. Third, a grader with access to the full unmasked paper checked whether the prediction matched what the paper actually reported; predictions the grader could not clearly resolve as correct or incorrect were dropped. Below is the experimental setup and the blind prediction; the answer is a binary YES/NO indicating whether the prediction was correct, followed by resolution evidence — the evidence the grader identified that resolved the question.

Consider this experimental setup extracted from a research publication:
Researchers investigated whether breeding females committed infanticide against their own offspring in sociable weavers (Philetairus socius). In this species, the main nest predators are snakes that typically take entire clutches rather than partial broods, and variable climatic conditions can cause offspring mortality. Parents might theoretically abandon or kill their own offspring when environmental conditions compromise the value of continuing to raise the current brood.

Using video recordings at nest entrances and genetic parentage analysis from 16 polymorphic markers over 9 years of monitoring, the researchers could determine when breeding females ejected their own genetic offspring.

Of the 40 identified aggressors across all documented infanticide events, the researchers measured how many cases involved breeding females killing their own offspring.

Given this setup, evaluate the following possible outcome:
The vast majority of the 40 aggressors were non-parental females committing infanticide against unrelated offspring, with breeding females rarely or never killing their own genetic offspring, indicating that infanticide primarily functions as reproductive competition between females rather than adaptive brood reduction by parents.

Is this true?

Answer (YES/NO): NO